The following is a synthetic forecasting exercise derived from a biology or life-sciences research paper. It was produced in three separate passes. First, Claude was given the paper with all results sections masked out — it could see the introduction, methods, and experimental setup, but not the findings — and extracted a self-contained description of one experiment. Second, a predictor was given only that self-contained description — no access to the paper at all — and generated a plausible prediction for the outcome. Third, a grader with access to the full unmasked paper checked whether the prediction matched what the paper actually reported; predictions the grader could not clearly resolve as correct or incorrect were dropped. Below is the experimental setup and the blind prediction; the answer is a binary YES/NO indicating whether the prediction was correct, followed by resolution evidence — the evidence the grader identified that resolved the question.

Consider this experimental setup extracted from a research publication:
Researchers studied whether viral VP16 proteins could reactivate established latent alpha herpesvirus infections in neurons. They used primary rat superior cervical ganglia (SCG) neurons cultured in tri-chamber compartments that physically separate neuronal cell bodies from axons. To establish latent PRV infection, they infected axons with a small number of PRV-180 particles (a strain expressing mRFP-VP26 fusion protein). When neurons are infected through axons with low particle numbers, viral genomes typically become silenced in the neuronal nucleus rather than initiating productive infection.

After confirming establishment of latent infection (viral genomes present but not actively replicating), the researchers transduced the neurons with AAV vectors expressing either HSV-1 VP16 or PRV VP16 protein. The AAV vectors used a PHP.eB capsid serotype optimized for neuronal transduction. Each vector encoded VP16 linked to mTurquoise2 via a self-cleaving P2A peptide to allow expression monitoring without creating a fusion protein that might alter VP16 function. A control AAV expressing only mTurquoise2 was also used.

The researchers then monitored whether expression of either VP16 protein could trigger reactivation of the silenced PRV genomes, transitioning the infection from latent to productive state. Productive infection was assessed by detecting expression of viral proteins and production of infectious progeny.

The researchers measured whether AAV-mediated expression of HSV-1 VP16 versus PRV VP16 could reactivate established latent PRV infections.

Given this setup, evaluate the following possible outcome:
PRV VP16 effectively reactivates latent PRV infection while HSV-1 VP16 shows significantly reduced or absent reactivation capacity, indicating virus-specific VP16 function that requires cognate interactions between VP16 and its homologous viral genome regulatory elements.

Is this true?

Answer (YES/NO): NO